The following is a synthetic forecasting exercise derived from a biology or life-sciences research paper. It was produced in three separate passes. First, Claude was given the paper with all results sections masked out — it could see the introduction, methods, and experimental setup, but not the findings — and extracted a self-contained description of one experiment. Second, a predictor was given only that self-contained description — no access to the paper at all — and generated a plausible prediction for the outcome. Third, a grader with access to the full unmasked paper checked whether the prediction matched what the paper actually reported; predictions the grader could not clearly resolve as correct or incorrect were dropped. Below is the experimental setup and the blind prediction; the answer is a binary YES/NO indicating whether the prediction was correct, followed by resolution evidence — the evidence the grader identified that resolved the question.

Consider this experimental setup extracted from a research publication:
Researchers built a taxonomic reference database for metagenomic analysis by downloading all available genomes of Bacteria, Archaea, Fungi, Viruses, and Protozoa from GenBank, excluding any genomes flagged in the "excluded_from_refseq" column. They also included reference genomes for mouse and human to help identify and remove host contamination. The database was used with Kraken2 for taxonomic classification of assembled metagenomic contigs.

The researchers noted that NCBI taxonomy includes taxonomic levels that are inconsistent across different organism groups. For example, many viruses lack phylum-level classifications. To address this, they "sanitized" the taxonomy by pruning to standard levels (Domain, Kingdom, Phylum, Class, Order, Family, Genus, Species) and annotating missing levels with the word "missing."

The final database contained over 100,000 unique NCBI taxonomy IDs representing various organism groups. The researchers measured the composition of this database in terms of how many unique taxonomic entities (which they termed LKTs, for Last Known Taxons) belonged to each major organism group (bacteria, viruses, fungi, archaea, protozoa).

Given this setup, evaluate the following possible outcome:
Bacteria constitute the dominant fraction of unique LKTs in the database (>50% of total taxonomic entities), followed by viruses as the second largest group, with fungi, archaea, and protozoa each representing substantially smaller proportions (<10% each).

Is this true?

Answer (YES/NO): YES